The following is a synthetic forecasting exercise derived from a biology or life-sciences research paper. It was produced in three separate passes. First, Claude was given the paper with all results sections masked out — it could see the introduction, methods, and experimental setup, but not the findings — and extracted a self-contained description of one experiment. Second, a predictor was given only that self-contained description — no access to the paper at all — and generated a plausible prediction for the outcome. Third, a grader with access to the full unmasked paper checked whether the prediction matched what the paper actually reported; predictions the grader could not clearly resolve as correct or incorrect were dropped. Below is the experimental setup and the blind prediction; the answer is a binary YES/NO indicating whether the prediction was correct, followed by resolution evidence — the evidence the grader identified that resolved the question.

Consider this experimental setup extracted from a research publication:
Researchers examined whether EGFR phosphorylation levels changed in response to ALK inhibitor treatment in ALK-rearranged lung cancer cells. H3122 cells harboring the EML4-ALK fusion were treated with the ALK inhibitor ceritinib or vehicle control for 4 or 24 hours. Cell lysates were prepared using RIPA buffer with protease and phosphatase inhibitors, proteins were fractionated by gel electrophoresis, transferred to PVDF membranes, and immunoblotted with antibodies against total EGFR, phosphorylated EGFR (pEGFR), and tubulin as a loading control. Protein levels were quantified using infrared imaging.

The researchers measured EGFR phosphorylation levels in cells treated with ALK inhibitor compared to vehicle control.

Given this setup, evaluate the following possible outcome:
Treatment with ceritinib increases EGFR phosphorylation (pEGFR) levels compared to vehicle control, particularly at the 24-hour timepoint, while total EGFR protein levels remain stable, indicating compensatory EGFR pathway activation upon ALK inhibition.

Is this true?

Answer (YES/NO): NO